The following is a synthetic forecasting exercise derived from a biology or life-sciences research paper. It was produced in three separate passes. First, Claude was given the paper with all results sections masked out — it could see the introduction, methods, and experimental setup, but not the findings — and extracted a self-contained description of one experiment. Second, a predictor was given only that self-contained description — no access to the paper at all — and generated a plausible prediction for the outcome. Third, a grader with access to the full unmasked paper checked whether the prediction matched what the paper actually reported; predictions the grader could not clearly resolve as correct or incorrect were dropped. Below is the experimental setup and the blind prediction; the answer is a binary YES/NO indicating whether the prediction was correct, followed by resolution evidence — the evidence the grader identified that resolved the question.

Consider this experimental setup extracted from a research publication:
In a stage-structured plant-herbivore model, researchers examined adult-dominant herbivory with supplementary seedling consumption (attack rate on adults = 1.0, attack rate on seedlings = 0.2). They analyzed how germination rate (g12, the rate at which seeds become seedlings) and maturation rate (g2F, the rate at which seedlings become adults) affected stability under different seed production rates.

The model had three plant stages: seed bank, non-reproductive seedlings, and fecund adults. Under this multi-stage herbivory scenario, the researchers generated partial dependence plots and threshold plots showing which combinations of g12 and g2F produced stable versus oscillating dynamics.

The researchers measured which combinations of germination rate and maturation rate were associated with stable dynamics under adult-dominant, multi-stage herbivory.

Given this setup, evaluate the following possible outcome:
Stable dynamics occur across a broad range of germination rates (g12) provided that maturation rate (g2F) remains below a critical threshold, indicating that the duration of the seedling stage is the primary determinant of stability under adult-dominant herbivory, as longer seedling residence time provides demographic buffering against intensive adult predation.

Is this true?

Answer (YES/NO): NO